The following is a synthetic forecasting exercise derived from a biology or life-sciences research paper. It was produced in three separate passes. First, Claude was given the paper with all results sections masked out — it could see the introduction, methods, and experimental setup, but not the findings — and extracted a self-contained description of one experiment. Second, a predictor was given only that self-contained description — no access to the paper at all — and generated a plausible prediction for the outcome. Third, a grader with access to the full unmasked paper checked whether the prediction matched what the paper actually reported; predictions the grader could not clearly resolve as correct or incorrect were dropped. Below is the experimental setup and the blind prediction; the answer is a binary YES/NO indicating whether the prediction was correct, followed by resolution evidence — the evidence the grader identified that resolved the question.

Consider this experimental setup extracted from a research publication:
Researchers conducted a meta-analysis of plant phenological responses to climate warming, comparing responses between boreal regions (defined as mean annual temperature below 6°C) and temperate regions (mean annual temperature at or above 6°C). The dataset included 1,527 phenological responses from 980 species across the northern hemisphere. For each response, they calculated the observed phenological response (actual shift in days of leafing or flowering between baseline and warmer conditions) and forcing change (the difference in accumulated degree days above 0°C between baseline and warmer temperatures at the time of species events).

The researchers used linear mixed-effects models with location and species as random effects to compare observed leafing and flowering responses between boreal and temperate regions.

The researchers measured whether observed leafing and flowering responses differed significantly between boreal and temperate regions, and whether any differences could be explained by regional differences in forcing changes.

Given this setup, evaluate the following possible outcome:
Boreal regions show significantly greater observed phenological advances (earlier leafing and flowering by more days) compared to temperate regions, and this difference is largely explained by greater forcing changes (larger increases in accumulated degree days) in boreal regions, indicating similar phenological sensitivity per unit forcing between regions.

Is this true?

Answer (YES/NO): NO